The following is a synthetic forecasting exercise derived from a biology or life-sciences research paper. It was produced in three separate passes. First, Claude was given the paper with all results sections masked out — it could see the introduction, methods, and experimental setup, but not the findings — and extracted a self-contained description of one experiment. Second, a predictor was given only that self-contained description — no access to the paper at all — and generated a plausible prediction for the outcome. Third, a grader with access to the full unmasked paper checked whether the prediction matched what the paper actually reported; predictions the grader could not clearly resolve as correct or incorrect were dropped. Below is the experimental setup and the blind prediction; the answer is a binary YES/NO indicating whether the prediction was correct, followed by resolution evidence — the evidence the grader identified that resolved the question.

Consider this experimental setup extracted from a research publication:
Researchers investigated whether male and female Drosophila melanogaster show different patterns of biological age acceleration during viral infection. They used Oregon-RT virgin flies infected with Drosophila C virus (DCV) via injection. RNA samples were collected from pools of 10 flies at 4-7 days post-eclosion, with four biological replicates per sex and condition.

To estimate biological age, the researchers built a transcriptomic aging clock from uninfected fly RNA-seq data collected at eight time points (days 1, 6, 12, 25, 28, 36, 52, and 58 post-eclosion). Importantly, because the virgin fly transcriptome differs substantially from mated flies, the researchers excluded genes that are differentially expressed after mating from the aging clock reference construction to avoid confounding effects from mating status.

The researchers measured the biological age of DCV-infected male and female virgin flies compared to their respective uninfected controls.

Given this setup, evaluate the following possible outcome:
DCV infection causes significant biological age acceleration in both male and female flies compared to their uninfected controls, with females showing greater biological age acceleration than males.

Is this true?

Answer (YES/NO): NO